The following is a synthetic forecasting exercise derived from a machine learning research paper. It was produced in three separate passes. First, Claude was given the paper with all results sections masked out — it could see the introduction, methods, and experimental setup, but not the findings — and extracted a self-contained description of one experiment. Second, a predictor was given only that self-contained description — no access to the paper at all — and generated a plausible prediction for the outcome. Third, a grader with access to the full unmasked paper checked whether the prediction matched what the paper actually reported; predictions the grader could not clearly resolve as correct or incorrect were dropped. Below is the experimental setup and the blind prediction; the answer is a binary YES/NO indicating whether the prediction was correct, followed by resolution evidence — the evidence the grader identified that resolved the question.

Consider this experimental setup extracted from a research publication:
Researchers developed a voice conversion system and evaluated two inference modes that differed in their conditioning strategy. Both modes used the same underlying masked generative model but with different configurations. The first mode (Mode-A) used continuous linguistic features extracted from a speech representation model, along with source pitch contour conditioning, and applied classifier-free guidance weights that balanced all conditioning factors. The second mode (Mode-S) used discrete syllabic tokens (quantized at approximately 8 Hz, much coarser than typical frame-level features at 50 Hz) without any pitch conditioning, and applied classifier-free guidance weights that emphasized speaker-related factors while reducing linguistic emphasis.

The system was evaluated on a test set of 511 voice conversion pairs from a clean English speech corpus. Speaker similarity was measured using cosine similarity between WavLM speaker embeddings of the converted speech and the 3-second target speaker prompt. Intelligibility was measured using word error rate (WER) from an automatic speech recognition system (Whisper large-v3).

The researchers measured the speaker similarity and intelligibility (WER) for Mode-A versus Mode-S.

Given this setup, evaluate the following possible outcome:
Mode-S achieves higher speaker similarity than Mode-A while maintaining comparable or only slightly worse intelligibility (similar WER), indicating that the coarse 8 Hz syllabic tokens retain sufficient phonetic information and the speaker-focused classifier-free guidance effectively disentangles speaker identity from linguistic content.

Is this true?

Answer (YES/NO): NO